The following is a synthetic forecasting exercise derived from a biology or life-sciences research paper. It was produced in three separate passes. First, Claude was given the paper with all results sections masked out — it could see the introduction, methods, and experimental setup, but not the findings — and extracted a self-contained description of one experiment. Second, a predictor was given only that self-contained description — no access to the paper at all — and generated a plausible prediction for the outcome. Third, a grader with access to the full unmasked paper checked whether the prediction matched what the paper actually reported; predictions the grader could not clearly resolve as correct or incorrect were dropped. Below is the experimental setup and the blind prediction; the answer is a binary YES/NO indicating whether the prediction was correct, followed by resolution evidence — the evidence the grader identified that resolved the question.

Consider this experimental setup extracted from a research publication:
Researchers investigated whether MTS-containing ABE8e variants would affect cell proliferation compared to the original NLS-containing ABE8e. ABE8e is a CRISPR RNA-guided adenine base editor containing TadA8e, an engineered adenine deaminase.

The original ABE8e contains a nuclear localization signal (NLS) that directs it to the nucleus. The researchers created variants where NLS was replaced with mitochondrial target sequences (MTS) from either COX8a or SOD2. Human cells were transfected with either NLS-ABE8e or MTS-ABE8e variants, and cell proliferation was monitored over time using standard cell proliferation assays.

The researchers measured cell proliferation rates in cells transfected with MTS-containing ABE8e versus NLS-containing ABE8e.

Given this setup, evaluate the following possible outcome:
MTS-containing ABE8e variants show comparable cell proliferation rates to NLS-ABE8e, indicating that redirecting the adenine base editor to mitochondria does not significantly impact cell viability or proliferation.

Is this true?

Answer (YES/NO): NO